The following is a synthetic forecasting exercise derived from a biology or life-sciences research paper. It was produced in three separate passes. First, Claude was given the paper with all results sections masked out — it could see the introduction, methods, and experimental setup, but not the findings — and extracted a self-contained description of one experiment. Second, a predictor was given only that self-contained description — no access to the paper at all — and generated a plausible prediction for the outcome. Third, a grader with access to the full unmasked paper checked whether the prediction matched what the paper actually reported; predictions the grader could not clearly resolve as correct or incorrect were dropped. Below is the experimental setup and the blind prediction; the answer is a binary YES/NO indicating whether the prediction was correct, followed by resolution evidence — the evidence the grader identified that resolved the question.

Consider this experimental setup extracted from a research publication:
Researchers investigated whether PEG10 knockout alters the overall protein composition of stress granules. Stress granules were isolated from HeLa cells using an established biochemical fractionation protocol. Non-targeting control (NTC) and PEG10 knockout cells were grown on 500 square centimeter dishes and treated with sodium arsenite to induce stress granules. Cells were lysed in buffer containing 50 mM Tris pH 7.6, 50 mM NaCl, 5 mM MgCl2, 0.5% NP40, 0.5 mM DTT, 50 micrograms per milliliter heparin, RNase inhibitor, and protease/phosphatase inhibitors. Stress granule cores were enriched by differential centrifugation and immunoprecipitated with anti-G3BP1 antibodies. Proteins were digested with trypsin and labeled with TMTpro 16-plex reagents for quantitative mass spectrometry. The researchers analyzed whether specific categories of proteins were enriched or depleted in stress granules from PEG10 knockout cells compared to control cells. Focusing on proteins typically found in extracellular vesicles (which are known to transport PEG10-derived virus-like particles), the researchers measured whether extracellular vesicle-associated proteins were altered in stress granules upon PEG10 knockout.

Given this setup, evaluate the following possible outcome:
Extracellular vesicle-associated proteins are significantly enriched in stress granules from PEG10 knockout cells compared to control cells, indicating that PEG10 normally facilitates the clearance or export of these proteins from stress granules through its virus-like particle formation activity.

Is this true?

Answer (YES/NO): NO